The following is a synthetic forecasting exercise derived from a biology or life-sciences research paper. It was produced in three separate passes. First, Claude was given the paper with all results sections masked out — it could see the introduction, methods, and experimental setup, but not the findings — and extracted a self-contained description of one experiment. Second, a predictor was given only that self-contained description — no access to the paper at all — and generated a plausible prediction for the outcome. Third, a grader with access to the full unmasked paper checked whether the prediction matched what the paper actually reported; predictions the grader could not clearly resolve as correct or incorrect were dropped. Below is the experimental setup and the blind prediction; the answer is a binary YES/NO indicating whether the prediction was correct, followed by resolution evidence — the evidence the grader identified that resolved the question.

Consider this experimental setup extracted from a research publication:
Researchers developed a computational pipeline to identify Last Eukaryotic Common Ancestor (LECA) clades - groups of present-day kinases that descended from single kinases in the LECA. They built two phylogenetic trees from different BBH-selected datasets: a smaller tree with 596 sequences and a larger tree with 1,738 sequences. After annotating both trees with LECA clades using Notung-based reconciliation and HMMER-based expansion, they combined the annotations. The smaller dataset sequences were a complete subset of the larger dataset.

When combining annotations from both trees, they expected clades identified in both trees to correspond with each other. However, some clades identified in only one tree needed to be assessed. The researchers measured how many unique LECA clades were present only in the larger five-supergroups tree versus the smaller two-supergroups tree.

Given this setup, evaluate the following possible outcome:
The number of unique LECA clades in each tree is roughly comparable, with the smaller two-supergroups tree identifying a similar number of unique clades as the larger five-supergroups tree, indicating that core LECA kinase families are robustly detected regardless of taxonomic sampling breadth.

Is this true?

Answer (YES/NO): YES